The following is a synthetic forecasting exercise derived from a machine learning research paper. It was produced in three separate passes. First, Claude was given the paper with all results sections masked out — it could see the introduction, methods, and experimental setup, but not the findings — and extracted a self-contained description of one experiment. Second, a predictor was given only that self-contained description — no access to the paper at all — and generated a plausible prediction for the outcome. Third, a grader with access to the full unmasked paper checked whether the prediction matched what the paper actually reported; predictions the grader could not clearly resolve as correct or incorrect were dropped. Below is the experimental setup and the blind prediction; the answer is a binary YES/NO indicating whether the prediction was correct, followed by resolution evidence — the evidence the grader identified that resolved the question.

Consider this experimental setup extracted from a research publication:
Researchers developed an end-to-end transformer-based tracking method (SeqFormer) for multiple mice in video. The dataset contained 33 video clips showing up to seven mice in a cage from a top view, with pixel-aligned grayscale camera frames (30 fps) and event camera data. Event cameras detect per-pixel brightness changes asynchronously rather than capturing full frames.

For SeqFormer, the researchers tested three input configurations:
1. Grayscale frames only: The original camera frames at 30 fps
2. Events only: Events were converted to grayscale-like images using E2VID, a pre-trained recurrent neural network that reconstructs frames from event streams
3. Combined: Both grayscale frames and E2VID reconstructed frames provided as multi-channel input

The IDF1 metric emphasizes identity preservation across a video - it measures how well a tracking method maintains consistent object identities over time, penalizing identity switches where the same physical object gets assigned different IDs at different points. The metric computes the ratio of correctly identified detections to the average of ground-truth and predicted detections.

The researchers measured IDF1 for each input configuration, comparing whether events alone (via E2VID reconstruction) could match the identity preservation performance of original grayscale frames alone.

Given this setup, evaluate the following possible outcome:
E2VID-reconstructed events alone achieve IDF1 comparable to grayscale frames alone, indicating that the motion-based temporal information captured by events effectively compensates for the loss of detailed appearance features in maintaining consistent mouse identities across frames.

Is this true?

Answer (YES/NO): NO